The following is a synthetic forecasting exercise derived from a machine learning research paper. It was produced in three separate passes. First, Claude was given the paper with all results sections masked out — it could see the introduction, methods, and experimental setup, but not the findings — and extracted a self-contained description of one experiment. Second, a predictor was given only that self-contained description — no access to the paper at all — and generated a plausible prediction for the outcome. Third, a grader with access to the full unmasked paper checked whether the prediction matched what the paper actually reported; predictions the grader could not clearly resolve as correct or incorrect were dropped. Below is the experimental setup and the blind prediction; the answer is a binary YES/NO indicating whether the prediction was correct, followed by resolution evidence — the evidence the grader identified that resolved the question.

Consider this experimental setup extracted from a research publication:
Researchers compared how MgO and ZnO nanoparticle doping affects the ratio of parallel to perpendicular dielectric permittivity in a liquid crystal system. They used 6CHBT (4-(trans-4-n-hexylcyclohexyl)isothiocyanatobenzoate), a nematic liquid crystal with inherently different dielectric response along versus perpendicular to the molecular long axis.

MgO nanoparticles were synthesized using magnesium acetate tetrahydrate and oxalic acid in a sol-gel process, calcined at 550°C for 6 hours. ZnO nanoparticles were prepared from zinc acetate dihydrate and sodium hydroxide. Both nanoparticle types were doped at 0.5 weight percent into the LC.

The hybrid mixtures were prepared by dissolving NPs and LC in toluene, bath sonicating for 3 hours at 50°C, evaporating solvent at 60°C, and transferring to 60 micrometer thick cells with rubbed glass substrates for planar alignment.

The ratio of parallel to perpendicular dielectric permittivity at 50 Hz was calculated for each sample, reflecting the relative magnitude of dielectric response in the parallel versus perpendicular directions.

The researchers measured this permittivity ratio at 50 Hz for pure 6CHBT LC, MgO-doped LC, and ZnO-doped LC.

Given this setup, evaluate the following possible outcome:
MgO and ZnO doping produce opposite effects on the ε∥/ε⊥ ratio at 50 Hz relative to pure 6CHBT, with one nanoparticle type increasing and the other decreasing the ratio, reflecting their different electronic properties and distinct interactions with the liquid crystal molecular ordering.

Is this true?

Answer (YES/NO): NO